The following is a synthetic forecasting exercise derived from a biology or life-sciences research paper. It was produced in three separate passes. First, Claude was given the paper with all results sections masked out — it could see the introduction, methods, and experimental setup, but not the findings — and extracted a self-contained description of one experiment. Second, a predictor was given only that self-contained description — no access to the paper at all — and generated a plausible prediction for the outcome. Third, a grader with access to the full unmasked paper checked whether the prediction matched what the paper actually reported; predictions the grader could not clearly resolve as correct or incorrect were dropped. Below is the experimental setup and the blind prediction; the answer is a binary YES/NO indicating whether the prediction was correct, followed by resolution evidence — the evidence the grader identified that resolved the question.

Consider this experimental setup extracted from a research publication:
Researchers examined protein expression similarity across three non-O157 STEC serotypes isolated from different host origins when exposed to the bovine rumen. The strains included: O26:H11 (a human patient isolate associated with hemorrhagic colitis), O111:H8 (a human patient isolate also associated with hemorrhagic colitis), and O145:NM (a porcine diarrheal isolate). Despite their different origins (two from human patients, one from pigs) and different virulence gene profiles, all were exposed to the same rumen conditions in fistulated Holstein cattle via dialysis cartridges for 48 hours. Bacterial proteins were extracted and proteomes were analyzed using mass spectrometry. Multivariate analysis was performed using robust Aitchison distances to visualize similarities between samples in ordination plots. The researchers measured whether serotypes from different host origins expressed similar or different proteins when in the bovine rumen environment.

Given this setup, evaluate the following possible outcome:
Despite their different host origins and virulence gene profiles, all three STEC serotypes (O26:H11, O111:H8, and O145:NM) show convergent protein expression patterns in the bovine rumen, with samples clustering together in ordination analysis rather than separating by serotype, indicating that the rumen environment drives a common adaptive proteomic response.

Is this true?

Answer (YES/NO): YES